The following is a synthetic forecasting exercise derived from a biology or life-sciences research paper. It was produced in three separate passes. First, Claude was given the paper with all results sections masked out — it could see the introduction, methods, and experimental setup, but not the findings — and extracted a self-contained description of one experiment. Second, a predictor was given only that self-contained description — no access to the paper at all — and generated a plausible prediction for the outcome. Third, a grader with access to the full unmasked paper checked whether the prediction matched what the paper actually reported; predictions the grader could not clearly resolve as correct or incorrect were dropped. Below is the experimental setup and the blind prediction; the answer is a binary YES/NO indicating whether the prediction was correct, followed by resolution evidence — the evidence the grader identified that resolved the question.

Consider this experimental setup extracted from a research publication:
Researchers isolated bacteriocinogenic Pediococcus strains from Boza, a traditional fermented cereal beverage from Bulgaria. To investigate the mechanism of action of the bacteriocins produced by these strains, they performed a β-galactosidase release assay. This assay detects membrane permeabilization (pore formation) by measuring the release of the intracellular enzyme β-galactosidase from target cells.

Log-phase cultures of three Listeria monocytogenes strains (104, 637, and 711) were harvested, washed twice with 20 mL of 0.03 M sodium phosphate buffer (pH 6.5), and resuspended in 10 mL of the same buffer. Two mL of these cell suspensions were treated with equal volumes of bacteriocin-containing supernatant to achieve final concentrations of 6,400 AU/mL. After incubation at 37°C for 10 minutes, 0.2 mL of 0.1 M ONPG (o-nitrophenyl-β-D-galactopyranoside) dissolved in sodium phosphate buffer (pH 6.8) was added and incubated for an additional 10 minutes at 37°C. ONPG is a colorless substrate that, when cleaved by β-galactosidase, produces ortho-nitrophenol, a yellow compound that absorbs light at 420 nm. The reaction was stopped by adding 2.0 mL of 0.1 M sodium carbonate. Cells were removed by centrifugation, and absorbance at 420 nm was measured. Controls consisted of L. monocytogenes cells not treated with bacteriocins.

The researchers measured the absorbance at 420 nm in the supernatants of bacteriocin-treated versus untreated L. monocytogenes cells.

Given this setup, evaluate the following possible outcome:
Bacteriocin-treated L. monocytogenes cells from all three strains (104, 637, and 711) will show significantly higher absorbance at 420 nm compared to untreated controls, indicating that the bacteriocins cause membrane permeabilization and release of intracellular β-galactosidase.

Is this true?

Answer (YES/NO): YES